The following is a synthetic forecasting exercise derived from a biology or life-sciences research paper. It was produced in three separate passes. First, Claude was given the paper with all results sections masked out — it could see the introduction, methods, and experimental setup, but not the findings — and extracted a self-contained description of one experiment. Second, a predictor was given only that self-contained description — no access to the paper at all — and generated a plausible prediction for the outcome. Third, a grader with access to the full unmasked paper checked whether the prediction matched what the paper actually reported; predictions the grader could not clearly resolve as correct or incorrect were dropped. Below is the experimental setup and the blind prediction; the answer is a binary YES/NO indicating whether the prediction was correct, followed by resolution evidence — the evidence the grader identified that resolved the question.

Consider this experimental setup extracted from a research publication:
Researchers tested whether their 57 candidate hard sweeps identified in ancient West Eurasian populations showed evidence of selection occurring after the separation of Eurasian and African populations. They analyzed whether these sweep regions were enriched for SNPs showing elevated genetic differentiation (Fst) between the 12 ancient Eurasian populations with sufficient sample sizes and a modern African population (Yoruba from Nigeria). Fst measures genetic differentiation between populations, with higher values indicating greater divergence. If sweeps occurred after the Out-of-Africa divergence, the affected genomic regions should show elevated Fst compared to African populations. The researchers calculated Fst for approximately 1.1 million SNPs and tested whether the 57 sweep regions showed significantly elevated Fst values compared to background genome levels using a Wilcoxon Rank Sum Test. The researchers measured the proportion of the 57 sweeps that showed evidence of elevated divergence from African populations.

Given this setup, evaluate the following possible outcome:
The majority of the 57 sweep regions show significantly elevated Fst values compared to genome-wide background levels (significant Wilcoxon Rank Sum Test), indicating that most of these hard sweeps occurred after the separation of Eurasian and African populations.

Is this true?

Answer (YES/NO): YES